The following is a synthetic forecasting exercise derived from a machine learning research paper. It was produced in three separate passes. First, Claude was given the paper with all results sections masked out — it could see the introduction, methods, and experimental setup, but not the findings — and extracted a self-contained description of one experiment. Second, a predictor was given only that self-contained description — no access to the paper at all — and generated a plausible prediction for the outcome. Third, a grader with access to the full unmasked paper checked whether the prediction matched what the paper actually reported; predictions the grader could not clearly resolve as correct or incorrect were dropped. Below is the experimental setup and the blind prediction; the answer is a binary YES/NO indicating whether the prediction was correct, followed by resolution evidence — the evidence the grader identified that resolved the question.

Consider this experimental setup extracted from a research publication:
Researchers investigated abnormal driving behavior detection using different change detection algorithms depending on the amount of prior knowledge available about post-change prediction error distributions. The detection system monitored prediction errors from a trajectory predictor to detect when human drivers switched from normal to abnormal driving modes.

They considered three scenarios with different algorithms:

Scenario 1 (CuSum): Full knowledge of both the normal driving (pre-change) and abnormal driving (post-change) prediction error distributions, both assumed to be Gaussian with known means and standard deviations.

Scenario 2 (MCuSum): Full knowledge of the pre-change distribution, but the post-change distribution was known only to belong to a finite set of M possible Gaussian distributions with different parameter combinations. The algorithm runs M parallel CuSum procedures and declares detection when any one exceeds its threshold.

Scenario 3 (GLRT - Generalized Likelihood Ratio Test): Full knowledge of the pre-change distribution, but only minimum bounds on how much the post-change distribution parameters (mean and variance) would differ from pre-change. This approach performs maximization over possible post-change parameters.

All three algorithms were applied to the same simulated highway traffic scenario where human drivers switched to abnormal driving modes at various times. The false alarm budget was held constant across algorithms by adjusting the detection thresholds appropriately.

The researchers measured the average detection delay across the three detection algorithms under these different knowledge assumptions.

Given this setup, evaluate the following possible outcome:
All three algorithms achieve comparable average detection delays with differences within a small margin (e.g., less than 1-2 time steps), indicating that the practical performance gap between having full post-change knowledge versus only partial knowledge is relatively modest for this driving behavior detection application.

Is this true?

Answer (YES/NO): NO